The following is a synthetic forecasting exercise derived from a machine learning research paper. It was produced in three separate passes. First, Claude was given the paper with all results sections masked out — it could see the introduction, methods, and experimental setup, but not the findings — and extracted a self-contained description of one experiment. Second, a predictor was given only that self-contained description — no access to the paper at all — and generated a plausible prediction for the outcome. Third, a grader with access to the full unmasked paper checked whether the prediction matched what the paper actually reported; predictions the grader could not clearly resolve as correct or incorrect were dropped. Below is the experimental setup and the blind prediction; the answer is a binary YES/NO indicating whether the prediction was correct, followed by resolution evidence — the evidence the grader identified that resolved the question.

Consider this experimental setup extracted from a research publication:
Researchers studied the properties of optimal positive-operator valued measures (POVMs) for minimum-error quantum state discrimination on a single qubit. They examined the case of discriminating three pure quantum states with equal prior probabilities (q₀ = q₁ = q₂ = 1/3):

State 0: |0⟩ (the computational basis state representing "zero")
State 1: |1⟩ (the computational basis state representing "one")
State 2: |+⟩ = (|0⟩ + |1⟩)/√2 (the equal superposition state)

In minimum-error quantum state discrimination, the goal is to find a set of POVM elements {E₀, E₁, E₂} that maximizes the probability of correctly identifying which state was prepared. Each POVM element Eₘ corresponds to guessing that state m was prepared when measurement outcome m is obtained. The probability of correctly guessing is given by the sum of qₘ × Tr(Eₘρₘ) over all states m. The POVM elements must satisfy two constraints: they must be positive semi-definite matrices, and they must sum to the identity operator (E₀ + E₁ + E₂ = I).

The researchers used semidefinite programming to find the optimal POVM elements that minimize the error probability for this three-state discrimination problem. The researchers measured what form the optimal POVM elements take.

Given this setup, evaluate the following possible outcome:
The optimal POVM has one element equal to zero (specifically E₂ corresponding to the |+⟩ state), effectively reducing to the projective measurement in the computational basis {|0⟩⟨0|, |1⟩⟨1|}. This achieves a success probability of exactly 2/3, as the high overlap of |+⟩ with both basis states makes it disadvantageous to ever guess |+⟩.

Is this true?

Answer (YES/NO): YES